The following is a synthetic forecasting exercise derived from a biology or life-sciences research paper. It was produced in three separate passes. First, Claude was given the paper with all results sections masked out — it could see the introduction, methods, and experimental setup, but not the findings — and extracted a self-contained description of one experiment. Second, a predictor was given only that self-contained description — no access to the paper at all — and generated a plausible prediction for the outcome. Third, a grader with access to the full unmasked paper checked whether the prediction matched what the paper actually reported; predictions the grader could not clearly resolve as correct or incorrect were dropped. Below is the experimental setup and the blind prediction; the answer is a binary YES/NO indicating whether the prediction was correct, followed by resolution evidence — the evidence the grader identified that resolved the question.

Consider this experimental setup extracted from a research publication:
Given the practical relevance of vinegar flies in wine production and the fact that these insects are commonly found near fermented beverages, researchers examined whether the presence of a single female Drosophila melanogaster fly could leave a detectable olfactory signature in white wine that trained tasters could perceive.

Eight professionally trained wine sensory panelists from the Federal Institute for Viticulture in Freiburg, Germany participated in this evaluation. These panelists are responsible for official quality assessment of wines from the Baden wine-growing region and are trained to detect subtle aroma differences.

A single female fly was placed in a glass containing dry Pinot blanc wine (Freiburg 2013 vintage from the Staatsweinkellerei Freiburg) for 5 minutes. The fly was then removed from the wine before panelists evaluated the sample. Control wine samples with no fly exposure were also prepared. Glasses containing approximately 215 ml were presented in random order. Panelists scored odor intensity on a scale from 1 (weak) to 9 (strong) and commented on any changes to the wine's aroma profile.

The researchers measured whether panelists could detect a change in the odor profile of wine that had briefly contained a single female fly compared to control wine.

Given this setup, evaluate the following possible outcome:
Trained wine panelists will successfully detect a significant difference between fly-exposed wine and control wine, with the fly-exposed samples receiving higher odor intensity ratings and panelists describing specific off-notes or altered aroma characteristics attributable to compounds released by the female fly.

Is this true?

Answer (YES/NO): YES